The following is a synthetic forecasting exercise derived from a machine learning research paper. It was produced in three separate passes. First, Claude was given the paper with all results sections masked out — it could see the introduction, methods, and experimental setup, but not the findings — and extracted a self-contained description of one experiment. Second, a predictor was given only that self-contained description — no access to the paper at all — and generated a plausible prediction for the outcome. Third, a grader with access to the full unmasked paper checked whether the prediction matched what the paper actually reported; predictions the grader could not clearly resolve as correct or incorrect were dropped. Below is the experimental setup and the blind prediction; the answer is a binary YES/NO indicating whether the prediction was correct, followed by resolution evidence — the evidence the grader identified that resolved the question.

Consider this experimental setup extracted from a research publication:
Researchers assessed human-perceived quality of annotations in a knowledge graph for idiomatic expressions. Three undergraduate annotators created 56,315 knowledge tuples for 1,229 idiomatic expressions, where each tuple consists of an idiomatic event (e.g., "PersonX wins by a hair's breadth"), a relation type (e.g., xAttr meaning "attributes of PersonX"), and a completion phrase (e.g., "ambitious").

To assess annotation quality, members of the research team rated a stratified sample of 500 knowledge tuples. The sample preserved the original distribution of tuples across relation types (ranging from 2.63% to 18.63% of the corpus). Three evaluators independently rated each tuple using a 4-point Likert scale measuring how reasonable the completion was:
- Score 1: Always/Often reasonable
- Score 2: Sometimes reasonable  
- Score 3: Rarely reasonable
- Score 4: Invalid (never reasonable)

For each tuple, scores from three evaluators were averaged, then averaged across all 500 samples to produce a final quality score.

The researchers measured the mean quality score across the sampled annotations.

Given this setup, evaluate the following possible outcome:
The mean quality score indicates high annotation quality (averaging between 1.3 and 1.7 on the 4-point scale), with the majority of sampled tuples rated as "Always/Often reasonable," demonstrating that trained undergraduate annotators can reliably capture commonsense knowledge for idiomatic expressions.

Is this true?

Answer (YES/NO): NO